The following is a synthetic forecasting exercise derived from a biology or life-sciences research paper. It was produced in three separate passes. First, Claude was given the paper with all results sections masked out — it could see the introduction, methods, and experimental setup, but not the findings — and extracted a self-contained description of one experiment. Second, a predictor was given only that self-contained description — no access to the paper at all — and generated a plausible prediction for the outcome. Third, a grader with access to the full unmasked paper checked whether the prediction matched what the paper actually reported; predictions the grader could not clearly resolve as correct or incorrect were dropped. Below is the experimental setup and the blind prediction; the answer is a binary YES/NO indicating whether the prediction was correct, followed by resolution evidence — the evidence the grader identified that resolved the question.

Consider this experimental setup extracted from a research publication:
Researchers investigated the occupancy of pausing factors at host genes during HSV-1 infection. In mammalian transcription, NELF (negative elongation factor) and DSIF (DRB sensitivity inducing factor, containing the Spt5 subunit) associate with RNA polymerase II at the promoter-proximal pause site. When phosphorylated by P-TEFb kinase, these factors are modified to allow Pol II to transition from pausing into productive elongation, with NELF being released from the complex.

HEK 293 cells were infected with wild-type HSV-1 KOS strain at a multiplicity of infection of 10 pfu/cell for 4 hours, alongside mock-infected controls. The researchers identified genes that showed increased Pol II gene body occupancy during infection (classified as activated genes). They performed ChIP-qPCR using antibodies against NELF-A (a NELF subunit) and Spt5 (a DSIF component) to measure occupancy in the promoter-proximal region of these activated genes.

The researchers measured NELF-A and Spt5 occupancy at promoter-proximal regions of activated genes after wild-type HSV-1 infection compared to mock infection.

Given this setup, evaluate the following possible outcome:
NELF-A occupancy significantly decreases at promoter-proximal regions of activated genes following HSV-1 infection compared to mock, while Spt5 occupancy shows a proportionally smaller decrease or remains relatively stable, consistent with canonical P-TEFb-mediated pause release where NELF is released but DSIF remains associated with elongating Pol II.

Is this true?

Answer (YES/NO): NO